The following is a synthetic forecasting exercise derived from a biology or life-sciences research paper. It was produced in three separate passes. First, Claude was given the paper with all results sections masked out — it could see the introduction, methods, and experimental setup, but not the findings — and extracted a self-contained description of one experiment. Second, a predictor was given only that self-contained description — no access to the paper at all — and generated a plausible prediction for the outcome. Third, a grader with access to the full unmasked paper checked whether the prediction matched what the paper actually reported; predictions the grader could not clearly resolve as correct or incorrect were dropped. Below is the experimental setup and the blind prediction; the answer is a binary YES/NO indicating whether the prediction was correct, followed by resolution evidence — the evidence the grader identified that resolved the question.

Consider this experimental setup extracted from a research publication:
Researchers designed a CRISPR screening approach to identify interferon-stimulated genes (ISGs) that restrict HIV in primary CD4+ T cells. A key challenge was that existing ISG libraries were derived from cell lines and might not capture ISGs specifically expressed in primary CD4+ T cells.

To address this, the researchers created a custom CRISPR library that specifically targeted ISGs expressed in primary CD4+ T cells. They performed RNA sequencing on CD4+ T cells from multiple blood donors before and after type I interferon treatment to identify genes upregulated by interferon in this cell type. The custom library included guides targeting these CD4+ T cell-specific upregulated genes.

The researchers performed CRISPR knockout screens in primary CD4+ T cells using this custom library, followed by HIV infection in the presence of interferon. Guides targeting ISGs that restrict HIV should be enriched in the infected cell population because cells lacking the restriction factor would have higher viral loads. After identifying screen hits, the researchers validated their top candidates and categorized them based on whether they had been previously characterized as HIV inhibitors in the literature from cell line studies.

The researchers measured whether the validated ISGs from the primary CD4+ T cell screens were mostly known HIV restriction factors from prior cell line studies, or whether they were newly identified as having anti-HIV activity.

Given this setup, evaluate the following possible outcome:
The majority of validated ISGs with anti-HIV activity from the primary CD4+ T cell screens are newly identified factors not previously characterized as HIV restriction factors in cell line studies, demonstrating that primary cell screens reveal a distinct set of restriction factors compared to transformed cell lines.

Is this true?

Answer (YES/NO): YES